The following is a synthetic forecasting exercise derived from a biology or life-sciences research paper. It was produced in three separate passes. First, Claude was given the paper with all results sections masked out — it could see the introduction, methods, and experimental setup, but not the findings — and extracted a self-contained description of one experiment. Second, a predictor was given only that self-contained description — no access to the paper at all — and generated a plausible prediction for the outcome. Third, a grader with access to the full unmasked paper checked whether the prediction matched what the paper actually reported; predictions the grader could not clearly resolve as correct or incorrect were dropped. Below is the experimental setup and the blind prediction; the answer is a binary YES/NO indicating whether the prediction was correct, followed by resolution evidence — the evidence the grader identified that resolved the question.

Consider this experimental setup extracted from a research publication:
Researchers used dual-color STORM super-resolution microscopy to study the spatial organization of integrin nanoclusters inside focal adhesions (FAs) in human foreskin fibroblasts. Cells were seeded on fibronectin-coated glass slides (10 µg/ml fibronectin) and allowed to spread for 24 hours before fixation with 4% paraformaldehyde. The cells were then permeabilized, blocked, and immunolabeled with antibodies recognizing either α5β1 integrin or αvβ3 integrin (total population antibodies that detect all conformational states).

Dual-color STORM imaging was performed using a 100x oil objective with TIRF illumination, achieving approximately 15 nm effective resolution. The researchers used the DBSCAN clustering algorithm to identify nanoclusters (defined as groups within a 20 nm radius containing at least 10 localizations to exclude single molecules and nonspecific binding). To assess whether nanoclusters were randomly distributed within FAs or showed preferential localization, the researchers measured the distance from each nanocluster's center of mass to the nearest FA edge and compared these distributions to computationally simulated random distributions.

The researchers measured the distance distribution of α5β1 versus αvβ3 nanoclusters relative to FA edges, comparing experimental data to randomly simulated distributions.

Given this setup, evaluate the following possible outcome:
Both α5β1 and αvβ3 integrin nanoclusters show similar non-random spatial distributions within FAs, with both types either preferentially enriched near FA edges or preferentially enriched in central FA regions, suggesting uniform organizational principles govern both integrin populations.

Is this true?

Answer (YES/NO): NO